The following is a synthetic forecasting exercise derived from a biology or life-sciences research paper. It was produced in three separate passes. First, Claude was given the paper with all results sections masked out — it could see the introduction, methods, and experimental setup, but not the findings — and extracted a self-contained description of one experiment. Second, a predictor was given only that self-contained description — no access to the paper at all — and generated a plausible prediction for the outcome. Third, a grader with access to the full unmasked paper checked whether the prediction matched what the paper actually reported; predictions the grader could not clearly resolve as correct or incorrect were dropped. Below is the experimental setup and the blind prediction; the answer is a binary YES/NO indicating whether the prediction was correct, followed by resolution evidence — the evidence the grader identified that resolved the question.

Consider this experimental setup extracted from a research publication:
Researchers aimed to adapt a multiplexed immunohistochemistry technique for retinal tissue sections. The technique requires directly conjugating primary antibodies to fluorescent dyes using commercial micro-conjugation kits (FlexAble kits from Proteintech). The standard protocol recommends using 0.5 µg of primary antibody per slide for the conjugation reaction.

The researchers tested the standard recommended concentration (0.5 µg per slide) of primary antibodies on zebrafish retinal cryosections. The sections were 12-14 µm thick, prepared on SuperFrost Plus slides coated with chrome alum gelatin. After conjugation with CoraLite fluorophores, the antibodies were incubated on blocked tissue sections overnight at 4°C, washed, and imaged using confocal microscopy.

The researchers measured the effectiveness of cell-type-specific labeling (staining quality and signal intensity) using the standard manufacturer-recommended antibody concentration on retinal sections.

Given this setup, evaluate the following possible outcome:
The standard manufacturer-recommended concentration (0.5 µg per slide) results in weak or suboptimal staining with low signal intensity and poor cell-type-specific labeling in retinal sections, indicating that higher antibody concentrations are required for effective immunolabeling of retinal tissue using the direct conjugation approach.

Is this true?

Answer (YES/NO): YES